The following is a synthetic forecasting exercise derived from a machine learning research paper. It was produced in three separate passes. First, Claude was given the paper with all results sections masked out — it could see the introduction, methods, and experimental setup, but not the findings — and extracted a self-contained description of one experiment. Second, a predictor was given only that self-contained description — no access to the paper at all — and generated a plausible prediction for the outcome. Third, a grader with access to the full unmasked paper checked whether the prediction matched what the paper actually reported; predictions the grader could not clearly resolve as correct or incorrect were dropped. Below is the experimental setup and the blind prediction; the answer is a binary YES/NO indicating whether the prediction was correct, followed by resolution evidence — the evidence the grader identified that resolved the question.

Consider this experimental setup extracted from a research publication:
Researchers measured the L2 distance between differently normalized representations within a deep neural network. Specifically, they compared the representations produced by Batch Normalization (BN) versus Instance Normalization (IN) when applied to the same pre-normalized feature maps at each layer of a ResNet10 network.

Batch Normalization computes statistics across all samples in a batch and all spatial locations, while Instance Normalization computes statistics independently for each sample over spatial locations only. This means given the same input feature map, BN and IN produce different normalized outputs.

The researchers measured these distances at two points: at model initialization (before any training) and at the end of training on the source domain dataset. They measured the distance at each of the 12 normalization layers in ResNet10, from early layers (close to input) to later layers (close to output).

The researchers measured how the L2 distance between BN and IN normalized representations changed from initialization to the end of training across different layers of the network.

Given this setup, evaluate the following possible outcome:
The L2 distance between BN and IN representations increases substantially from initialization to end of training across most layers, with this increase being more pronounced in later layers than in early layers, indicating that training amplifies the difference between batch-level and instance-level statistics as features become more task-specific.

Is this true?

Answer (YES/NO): NO